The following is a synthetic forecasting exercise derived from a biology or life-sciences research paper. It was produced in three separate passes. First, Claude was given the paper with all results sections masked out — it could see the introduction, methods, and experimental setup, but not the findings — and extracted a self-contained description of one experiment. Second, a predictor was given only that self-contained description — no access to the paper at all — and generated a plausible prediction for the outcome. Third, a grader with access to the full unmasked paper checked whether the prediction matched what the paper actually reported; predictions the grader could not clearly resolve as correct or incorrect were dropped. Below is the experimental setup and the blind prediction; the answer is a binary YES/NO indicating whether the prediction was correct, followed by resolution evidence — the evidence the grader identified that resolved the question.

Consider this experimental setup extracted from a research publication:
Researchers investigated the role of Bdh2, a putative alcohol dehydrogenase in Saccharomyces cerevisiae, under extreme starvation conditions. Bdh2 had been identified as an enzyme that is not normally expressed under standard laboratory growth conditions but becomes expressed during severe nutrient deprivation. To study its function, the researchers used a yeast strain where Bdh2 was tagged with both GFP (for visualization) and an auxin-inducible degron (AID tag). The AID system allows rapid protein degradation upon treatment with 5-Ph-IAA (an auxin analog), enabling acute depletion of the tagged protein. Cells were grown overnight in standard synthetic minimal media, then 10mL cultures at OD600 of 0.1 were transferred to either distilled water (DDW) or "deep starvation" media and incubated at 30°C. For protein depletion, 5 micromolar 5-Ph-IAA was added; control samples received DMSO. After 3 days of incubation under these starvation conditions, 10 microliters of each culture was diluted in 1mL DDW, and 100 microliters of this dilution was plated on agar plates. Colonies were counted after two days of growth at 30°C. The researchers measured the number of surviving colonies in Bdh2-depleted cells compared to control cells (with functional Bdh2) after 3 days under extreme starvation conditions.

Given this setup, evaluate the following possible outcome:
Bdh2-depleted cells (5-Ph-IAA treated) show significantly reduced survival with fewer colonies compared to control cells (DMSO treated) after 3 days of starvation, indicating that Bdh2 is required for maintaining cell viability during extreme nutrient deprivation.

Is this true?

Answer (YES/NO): YES